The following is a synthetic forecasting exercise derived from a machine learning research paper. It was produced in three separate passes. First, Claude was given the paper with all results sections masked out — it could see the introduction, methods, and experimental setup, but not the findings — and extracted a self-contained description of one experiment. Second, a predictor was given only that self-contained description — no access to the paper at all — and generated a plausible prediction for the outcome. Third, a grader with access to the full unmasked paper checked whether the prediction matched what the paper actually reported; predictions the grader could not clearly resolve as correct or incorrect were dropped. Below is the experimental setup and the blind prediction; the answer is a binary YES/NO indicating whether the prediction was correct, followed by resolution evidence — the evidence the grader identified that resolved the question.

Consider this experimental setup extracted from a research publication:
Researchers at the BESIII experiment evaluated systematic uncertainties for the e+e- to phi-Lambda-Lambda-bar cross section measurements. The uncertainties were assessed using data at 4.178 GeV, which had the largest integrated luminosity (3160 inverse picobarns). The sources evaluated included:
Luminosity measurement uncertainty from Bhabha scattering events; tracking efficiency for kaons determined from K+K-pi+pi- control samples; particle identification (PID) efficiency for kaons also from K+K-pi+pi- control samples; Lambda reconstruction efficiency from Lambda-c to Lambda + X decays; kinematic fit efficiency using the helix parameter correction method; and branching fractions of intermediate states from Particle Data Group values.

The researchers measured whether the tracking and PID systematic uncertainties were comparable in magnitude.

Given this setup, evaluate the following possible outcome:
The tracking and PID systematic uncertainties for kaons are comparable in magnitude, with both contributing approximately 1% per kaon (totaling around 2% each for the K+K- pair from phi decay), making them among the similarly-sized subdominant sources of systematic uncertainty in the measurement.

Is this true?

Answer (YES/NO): YES